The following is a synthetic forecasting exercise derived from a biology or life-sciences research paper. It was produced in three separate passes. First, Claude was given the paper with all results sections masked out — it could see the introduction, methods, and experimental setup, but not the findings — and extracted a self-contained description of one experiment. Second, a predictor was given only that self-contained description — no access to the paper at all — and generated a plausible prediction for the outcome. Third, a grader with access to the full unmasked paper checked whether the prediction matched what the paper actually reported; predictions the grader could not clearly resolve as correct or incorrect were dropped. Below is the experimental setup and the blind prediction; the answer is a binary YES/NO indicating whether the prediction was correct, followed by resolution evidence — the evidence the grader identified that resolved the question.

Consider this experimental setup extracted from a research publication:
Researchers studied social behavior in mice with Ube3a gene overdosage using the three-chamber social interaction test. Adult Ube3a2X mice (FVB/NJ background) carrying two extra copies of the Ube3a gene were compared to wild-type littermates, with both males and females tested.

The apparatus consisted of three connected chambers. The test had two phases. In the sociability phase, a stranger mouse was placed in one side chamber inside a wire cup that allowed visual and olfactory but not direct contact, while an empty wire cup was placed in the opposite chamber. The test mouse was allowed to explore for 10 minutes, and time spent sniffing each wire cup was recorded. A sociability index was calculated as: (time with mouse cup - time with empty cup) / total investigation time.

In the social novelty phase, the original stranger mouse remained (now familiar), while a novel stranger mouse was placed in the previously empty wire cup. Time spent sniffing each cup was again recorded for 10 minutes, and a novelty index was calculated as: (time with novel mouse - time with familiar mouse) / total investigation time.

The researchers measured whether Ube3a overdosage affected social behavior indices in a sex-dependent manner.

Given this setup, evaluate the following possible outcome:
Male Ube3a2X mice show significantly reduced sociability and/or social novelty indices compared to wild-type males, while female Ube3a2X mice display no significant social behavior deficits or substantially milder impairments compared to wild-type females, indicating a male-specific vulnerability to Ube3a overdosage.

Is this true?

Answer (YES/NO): NO